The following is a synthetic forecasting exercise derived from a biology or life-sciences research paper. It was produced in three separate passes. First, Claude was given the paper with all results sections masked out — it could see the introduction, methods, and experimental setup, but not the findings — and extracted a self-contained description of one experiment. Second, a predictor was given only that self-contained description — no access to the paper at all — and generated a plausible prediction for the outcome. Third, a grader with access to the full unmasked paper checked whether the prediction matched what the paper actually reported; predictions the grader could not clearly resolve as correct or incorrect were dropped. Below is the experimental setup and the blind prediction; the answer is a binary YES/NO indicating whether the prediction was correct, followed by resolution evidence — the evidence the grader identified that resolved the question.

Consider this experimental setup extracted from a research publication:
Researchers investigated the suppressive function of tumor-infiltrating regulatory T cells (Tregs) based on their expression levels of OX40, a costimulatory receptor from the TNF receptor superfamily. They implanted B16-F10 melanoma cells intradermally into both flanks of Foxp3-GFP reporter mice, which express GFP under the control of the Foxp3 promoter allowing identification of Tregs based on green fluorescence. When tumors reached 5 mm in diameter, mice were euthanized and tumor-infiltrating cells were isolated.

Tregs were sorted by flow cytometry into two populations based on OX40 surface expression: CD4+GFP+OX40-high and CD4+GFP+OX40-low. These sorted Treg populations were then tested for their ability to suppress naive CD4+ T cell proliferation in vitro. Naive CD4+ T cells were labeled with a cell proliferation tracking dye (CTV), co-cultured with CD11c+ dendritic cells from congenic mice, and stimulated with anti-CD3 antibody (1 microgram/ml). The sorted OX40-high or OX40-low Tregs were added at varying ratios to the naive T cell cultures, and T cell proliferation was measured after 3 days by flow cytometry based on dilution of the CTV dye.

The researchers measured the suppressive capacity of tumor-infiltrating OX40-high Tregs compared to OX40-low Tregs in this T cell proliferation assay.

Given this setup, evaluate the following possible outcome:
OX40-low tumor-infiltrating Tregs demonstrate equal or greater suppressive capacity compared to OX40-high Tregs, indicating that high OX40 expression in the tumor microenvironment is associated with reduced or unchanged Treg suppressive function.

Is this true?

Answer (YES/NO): NO